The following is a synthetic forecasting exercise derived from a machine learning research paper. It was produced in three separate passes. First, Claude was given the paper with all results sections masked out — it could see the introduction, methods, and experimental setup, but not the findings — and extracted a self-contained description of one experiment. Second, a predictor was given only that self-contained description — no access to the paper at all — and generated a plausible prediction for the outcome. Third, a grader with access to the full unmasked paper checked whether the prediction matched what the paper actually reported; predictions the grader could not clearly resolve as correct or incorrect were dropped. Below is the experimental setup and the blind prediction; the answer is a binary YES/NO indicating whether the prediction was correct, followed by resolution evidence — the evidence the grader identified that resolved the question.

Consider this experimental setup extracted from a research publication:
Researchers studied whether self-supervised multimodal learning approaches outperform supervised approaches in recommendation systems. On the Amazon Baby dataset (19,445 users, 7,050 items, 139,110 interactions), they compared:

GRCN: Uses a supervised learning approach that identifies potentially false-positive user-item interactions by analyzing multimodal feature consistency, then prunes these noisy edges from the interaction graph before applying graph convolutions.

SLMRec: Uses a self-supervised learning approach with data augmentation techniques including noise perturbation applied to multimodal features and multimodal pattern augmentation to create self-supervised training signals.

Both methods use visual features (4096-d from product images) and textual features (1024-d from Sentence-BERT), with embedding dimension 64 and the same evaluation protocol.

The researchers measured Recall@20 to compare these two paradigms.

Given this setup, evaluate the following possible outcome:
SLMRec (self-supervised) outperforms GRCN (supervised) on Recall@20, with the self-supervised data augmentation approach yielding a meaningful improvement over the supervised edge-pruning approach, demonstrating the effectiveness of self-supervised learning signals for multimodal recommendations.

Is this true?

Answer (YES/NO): NO